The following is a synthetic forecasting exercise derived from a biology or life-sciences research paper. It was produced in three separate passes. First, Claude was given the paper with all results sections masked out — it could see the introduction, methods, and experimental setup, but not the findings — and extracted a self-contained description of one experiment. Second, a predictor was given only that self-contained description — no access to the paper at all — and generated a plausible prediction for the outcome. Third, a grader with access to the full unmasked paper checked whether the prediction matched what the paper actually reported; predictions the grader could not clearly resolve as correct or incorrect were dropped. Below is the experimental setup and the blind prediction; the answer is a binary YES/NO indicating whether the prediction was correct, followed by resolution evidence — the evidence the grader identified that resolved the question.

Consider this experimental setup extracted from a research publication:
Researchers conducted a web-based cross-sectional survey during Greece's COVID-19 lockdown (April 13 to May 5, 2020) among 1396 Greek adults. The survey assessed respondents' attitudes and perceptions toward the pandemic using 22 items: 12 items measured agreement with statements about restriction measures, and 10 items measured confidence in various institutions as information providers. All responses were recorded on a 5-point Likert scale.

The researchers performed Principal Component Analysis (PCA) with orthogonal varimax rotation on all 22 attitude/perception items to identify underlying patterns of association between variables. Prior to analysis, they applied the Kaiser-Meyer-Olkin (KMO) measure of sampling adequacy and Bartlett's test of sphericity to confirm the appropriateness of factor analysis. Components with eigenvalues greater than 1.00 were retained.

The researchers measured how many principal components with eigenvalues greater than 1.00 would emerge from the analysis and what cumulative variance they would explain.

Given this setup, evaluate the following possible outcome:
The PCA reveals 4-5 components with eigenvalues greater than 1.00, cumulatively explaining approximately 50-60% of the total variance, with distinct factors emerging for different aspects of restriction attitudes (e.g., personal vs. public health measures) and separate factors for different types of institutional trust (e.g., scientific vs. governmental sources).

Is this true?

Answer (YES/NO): NO